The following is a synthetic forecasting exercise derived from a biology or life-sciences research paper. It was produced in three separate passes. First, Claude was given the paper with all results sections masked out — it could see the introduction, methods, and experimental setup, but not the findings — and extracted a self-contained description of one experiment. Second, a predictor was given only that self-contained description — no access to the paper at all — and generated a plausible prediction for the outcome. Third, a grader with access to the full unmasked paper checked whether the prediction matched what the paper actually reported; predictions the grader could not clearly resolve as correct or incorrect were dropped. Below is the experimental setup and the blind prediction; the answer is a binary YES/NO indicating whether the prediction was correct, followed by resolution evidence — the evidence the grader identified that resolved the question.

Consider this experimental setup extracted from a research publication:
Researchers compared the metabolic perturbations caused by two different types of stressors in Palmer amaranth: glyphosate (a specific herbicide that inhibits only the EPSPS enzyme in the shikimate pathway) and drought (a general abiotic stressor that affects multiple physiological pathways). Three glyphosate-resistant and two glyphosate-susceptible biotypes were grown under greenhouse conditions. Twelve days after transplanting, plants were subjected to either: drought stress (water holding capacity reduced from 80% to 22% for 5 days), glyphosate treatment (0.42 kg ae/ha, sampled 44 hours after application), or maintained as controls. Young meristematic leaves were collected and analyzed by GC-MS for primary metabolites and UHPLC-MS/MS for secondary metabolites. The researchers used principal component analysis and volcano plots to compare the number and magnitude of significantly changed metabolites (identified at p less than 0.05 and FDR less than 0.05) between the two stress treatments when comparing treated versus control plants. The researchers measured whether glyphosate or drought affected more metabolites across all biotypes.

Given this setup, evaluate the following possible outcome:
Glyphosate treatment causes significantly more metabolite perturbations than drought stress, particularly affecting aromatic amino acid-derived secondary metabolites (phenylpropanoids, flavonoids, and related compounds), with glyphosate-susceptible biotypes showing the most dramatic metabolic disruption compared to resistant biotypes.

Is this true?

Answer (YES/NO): NO